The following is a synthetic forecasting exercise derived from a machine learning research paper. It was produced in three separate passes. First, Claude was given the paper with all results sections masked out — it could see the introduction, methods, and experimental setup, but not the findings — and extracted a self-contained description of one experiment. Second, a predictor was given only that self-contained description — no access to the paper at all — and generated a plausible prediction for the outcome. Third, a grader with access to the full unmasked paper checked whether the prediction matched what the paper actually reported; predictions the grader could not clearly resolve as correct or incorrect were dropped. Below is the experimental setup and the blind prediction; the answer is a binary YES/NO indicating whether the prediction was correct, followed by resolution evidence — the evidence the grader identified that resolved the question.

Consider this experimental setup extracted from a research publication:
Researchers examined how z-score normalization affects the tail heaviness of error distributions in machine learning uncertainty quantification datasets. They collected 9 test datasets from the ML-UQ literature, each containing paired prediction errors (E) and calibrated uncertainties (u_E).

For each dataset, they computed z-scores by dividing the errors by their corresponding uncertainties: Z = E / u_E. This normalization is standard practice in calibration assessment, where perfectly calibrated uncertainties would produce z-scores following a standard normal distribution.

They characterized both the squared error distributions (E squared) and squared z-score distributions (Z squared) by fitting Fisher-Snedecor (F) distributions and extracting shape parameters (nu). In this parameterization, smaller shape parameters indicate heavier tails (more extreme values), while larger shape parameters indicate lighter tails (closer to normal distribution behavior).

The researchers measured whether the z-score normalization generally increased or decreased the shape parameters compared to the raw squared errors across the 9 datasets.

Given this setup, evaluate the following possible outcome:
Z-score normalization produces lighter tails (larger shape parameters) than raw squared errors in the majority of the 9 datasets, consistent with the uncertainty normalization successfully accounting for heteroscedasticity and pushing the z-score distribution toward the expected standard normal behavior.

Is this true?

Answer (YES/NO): YES